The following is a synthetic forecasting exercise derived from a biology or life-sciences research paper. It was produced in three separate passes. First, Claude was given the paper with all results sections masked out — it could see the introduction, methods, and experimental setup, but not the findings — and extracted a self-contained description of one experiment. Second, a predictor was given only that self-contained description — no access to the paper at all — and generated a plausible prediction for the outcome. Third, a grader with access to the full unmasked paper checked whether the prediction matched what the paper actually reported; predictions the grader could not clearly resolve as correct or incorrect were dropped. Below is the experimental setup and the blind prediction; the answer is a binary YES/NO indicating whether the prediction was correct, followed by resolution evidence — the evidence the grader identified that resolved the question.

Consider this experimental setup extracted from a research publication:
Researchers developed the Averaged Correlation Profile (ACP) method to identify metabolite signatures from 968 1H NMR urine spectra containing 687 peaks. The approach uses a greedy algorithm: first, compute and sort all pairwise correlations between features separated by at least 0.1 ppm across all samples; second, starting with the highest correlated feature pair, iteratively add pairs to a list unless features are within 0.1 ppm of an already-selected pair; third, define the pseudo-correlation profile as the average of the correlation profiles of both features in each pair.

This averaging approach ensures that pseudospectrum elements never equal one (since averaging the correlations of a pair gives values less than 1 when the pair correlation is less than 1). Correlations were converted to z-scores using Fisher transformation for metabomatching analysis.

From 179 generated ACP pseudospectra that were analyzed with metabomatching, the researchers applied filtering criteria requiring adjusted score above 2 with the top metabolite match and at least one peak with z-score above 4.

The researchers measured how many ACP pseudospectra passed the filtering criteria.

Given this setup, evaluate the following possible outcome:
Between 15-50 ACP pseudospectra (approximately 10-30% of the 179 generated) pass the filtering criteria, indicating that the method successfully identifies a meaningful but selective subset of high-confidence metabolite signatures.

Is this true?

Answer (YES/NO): NO